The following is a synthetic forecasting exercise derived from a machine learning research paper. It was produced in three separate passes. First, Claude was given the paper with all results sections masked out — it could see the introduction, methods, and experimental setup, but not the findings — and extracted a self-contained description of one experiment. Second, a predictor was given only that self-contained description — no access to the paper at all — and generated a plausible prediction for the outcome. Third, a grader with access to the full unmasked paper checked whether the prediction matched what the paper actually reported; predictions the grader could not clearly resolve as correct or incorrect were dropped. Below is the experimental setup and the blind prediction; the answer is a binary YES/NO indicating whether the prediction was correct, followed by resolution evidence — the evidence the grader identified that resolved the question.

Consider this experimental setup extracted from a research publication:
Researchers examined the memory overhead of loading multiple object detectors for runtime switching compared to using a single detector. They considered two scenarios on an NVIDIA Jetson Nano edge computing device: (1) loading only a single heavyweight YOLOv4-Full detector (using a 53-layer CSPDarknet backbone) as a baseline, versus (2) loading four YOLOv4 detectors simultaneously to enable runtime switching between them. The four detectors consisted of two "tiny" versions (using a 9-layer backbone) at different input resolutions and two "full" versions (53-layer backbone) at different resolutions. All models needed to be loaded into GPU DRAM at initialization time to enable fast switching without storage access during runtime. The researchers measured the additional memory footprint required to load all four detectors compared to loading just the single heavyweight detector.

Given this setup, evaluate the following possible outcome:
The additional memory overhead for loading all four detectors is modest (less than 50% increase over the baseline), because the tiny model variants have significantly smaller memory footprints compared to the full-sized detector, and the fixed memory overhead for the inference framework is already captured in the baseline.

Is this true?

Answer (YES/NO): YES